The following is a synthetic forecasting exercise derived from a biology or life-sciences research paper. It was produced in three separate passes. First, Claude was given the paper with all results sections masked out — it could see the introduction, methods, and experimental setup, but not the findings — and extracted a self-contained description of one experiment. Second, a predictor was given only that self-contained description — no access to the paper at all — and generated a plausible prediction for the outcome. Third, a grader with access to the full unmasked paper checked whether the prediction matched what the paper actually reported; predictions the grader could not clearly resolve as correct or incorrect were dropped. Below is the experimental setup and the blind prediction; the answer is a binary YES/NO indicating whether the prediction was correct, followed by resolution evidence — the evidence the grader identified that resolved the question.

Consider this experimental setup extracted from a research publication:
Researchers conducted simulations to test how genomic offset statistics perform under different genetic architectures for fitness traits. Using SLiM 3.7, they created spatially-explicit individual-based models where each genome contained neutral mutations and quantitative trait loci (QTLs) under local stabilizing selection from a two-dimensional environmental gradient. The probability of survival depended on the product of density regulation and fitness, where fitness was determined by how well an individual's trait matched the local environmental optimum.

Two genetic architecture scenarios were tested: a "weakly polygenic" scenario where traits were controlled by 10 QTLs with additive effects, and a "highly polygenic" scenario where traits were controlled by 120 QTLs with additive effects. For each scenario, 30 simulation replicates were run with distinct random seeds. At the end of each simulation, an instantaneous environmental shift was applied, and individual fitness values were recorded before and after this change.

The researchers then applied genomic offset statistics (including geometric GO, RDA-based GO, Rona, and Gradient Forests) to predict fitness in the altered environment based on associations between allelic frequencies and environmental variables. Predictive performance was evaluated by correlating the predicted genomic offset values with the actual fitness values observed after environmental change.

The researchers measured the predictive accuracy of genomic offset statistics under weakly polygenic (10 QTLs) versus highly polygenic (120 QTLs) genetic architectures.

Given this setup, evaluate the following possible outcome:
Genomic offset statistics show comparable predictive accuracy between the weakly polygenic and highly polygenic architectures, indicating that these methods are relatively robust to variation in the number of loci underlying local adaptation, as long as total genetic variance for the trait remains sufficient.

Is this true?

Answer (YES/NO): YES